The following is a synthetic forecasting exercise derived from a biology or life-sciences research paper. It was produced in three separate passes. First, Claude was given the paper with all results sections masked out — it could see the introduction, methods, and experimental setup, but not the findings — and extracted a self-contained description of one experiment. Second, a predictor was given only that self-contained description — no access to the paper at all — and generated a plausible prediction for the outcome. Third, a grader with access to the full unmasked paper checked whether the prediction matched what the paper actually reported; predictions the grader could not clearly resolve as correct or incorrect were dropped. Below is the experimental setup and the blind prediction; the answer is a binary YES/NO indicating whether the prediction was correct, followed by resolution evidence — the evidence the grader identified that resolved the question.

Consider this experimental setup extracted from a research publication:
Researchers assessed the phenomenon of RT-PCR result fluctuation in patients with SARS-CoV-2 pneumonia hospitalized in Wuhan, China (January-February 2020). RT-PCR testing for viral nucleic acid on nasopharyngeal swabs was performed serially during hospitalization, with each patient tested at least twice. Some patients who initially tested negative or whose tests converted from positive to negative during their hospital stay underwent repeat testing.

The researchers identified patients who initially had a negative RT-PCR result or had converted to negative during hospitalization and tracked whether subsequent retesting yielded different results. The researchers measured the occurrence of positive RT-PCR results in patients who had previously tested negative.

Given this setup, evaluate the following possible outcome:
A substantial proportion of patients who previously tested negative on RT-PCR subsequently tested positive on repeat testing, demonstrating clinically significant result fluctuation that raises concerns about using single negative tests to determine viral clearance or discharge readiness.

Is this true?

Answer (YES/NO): YES